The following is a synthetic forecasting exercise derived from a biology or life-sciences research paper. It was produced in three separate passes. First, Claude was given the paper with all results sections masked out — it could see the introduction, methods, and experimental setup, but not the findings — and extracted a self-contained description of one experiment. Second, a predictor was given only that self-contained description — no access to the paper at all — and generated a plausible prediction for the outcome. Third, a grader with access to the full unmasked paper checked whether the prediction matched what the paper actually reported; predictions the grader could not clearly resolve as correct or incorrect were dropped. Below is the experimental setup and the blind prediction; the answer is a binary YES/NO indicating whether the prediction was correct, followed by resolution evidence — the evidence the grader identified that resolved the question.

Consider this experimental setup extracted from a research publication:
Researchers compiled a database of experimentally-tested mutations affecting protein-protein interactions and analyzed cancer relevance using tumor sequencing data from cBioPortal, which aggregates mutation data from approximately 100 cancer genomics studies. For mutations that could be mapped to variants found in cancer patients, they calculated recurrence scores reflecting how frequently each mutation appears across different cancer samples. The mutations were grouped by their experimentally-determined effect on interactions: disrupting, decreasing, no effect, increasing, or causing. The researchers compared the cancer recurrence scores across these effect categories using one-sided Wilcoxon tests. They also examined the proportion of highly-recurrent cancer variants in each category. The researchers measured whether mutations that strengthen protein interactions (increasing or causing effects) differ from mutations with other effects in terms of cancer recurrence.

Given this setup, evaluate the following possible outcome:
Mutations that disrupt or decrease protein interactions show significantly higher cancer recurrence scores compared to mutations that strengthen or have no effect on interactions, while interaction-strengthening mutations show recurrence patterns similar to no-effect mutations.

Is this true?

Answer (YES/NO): NO